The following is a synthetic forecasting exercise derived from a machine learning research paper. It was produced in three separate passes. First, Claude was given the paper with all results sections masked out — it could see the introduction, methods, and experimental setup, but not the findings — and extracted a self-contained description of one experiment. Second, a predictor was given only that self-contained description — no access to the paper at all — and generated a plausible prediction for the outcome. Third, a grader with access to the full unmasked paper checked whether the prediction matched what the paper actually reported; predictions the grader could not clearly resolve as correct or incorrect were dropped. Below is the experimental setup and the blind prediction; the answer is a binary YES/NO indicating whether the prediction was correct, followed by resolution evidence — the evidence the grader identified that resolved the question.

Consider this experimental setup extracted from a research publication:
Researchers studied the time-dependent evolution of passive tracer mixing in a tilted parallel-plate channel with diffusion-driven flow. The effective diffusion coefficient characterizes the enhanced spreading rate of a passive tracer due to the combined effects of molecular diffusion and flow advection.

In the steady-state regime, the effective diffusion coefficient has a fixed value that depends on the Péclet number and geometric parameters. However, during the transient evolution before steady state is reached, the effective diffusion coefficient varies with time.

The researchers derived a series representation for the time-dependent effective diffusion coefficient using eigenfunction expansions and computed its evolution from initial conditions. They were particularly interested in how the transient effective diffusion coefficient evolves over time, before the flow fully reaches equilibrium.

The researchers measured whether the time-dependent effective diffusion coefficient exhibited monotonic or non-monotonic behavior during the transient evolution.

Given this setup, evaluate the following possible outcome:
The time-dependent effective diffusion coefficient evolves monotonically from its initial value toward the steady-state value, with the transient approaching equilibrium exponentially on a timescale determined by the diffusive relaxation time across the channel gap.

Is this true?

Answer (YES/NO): NO